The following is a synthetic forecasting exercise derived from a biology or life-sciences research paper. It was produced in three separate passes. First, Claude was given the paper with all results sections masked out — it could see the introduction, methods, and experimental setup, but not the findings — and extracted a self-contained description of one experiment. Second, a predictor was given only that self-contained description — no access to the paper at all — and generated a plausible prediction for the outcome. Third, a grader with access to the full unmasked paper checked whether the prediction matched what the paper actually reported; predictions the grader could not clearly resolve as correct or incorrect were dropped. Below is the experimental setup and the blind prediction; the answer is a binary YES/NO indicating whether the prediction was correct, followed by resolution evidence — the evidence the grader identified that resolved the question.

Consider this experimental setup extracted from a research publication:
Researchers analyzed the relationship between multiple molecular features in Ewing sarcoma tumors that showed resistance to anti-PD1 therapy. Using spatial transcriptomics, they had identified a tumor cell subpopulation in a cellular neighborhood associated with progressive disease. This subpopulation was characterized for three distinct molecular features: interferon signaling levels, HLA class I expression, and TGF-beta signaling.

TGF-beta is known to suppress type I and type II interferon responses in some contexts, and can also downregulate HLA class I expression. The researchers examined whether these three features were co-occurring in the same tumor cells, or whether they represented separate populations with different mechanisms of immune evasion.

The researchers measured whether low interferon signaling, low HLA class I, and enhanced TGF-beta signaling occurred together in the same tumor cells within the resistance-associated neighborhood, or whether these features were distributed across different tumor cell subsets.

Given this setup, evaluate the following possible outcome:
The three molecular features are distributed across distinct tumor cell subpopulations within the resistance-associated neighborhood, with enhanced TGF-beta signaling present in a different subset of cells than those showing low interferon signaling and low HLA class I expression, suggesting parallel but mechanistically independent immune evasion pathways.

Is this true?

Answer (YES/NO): NO